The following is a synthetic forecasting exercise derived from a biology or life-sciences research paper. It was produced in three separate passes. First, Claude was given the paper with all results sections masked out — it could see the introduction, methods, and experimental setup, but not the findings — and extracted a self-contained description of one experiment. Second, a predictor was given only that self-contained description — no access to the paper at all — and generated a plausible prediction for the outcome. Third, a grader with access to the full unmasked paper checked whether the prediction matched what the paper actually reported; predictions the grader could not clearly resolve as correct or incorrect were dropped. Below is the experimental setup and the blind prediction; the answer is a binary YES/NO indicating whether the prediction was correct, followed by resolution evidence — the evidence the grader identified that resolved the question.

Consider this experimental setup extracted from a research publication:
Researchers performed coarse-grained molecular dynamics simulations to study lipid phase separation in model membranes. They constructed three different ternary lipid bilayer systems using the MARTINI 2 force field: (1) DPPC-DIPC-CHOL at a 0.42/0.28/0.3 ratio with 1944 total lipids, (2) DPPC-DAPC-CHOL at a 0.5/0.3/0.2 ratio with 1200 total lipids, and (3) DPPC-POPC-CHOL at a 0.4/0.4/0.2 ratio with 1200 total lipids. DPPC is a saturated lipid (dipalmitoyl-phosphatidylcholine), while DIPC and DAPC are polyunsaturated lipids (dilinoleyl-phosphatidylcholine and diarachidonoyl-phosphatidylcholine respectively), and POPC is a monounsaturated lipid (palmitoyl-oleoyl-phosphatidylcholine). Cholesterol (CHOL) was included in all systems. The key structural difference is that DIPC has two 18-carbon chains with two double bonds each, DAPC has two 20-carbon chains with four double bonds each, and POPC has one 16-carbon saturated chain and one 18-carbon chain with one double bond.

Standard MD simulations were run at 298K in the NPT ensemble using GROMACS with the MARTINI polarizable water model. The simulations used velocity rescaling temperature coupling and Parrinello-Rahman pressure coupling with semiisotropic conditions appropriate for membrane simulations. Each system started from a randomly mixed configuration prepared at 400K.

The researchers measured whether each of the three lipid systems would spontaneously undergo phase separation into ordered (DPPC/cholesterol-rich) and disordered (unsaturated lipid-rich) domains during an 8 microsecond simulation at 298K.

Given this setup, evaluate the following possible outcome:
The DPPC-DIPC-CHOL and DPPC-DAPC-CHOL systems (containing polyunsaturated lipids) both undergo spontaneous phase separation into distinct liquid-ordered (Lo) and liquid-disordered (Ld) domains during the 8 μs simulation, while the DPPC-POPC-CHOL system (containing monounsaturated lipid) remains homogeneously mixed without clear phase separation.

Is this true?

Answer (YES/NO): YES